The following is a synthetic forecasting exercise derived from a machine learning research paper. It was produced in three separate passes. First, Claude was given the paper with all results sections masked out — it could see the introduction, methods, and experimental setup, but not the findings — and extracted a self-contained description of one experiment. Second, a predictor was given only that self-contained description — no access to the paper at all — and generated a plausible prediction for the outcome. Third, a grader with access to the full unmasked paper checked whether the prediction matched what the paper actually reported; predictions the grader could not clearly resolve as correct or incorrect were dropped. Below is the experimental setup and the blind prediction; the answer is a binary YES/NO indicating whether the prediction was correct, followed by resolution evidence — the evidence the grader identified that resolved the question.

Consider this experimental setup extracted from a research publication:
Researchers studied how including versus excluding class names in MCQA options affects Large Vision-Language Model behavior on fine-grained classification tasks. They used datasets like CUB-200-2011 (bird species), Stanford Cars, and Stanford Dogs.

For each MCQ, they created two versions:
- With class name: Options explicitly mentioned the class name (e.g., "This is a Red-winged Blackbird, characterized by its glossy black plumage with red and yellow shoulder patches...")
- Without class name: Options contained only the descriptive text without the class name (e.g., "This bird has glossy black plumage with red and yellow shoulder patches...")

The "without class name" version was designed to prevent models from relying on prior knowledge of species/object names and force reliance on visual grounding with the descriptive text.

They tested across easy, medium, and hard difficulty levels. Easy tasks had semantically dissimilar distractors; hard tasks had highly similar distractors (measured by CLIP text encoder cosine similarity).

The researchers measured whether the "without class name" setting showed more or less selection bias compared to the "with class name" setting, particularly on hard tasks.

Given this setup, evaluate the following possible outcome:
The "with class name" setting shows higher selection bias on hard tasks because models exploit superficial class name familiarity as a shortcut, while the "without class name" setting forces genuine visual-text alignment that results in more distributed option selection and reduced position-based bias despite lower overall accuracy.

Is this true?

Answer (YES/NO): NO